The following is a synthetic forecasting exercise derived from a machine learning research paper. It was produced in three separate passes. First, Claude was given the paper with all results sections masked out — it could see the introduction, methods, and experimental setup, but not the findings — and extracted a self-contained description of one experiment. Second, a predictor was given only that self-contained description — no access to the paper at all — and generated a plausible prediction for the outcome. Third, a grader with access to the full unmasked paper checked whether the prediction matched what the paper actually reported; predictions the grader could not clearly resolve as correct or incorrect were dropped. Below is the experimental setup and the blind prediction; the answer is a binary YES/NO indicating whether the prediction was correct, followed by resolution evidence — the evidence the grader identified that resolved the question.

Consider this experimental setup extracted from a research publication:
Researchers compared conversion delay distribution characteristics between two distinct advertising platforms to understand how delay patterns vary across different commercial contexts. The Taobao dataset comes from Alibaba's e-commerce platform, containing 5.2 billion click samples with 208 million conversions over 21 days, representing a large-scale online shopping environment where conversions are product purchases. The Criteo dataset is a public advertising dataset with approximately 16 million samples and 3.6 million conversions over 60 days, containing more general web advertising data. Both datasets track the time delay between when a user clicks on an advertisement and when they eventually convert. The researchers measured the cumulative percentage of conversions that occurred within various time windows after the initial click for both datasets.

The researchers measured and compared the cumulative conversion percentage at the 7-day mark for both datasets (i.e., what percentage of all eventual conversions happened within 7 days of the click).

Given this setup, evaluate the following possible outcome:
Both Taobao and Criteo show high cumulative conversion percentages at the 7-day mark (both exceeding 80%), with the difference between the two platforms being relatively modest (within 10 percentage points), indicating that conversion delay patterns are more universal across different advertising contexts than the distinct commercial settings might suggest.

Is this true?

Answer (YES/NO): NO